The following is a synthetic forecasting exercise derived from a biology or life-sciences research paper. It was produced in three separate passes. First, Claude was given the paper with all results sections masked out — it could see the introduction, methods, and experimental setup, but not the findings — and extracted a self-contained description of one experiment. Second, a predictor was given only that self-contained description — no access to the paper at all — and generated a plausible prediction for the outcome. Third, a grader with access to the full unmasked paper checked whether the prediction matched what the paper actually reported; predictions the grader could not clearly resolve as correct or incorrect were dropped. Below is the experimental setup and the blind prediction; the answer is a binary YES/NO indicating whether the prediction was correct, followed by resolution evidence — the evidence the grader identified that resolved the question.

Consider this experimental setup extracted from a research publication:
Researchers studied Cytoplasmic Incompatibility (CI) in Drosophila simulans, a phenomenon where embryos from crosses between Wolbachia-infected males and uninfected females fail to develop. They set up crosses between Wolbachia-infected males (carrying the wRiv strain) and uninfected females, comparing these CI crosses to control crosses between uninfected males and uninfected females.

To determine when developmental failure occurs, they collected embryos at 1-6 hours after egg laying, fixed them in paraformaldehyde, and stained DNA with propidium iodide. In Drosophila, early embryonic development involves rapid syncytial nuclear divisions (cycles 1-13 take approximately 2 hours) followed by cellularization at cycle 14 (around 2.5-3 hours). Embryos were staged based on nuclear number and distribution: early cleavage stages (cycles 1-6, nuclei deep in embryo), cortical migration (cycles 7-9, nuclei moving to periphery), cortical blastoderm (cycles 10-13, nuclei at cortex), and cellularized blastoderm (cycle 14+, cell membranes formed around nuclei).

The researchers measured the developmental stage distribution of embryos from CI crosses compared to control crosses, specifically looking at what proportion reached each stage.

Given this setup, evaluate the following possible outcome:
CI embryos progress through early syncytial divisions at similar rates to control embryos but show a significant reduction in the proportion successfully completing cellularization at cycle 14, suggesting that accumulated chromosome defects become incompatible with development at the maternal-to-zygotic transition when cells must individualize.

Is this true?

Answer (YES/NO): NO